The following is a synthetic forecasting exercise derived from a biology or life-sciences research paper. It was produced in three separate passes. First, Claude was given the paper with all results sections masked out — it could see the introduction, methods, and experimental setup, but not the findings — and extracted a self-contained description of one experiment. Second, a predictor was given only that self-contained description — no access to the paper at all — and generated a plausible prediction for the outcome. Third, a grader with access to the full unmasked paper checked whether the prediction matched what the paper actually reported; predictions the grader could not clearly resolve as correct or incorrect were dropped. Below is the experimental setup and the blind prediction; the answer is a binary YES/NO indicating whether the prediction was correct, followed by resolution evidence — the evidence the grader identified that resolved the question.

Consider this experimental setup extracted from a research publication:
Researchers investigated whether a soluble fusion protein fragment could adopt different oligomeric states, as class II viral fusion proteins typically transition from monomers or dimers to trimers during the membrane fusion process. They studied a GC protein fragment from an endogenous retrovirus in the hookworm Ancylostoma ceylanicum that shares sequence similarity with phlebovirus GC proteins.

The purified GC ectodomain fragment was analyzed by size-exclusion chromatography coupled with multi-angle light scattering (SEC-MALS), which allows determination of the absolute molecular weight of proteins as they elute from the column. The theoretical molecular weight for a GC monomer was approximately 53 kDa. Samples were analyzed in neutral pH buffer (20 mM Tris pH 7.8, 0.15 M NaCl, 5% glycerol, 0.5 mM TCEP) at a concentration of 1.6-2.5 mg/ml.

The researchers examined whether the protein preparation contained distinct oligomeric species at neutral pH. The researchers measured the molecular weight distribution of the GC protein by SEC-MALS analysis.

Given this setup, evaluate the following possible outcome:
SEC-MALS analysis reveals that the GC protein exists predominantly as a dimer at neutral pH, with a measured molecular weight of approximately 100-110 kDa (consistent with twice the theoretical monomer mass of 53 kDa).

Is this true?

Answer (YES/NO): NO